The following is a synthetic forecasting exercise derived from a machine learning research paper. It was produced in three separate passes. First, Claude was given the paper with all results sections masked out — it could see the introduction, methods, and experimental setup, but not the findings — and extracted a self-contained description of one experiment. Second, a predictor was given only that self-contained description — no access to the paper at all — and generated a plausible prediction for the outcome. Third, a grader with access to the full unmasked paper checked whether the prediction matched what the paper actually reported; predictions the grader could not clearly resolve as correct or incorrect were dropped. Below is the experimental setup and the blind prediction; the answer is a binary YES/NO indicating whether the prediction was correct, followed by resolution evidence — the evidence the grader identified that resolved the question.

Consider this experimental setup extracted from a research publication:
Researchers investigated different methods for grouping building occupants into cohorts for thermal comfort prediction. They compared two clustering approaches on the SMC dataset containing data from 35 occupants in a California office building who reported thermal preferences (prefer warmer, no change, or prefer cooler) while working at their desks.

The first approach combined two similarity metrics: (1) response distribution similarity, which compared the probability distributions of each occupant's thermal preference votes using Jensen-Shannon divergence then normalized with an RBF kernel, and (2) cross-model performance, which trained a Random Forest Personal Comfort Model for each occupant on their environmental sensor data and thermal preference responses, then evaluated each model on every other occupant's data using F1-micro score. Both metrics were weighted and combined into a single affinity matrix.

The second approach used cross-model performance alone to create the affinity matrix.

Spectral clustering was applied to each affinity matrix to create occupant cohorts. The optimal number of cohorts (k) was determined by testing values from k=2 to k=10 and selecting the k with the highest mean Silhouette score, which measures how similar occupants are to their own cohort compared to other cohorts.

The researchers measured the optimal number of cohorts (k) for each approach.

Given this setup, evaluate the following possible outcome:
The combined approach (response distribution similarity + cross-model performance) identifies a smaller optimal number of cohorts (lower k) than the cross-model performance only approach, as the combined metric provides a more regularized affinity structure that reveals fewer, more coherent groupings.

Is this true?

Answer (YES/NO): YES